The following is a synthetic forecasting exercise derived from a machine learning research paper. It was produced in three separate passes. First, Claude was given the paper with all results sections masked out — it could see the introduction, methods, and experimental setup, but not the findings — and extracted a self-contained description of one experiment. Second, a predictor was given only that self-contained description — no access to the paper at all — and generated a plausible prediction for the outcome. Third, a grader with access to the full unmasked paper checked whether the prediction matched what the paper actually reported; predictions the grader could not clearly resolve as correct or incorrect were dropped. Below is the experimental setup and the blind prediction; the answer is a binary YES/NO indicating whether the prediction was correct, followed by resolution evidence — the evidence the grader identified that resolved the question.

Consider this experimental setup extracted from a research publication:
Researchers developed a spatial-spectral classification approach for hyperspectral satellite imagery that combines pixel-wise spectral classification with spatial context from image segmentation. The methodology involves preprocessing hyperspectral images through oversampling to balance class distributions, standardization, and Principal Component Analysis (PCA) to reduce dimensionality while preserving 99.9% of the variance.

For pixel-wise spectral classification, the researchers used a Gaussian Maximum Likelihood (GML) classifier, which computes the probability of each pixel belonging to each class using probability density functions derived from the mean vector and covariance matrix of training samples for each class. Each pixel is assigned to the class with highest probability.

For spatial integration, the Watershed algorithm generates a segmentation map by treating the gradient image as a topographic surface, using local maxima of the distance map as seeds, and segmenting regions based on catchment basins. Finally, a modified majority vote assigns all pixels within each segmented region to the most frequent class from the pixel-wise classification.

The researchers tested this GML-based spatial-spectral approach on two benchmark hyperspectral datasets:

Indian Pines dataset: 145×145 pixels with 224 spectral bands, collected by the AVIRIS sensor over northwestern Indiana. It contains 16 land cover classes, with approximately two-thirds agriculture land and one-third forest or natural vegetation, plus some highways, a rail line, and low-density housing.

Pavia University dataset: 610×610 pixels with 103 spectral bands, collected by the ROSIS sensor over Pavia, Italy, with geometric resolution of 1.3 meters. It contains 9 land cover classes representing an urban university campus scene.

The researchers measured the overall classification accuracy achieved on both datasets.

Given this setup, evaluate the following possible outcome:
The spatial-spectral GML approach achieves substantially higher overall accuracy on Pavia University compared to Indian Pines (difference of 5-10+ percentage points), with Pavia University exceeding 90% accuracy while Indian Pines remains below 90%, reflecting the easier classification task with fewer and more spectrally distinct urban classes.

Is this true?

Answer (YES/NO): NO